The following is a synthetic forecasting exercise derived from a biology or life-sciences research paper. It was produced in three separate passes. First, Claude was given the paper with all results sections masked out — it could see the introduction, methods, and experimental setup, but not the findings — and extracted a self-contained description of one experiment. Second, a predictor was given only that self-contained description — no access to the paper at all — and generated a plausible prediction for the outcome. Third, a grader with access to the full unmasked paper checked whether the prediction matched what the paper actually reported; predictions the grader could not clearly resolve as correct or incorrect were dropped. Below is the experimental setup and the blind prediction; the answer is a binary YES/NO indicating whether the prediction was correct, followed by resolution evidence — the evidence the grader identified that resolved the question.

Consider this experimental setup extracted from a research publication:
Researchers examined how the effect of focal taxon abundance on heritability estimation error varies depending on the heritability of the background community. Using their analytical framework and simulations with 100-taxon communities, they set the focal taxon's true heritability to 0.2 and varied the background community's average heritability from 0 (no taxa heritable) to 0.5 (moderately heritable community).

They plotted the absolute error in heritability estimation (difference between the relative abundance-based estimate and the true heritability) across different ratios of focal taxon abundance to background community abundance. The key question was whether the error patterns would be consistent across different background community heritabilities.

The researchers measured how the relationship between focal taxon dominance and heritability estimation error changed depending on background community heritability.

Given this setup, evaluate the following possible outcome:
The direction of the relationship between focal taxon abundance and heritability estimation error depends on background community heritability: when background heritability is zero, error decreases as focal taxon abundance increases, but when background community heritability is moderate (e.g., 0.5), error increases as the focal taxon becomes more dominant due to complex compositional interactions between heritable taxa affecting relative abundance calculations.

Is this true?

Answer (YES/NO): NO